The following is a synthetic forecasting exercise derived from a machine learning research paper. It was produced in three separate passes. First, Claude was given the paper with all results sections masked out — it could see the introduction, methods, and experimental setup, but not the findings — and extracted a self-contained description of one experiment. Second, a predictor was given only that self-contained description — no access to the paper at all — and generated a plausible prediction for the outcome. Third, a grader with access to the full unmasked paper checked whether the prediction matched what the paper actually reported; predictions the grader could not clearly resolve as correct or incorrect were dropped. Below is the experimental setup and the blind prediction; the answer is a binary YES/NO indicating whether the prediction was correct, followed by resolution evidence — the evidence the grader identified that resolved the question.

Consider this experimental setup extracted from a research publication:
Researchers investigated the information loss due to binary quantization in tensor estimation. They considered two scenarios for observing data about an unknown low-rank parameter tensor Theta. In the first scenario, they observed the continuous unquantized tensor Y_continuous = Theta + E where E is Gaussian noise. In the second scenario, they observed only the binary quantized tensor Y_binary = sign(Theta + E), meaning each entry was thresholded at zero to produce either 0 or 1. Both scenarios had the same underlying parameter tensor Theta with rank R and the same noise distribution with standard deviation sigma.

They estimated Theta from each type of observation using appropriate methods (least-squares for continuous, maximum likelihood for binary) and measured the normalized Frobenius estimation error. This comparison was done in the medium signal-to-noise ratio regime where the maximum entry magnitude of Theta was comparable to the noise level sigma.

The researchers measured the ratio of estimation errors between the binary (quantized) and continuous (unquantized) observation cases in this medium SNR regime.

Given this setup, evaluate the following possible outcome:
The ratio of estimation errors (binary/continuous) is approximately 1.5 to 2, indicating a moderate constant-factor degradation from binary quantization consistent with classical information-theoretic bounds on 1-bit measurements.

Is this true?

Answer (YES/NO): NO